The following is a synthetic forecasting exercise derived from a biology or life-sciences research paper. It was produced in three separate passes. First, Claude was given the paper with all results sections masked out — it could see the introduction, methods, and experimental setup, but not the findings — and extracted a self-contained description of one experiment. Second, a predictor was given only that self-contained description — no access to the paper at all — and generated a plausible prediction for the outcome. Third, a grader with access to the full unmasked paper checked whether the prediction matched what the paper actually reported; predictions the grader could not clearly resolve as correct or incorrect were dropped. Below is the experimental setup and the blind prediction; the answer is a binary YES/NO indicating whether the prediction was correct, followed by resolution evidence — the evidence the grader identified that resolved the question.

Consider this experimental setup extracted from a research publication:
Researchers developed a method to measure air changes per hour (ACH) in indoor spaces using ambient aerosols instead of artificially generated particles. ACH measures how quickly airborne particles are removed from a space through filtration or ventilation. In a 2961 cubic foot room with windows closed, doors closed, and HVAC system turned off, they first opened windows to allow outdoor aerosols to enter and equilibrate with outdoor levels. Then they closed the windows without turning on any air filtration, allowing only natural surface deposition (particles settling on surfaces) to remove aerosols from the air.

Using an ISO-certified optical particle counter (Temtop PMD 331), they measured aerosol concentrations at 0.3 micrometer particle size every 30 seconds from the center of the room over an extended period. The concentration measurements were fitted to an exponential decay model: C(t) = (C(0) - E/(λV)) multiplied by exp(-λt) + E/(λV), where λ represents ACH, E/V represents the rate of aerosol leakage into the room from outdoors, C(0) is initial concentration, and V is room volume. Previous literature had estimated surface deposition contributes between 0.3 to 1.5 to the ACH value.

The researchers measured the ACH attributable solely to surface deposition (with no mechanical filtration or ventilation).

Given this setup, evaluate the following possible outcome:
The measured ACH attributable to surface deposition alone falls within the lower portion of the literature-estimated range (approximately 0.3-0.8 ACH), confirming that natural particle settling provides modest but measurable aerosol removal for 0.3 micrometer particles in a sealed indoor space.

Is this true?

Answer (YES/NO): YES